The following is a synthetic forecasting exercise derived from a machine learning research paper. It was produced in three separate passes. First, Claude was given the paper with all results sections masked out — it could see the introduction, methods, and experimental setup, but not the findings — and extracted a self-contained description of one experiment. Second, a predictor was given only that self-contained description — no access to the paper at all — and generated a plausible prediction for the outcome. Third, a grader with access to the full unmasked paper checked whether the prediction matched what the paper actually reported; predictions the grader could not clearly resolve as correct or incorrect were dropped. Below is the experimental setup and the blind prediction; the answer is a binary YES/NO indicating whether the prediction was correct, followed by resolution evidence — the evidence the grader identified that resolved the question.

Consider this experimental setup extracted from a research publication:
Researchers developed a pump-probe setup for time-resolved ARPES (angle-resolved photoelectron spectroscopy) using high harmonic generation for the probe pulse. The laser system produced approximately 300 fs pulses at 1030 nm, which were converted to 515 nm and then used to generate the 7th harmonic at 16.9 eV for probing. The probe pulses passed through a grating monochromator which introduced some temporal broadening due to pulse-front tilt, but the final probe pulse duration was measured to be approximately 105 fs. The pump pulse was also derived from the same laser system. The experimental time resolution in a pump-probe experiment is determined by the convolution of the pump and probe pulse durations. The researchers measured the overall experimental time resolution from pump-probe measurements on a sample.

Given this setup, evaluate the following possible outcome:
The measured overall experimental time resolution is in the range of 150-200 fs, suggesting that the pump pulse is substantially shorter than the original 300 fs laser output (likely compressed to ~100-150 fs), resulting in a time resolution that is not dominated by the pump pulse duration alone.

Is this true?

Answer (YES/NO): NO